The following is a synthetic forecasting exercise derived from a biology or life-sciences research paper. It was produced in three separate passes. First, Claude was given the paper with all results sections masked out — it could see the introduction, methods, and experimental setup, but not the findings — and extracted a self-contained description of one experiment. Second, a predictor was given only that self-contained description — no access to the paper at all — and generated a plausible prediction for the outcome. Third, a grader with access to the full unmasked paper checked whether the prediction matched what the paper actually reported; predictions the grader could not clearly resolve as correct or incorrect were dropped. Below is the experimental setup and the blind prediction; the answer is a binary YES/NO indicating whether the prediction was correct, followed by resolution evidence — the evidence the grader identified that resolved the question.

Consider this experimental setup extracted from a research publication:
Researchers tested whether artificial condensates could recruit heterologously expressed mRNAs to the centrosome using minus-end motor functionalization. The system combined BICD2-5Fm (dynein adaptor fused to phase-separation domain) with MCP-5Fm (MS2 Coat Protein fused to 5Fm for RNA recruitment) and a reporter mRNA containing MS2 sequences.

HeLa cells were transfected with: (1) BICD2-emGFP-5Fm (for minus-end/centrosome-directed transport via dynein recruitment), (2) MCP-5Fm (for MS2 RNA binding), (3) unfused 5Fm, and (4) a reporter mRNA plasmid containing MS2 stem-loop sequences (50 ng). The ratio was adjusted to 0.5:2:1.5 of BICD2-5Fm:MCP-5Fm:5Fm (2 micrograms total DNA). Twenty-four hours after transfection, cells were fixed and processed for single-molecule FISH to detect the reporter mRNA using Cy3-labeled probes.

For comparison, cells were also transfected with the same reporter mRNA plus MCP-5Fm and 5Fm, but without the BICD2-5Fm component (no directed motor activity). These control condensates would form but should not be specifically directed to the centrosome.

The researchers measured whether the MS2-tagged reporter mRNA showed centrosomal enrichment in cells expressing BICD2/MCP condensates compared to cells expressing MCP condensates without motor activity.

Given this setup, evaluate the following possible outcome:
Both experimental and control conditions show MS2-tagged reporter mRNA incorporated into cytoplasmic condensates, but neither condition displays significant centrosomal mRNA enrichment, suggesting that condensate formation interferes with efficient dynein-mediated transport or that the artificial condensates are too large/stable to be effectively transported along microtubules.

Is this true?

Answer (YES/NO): NO